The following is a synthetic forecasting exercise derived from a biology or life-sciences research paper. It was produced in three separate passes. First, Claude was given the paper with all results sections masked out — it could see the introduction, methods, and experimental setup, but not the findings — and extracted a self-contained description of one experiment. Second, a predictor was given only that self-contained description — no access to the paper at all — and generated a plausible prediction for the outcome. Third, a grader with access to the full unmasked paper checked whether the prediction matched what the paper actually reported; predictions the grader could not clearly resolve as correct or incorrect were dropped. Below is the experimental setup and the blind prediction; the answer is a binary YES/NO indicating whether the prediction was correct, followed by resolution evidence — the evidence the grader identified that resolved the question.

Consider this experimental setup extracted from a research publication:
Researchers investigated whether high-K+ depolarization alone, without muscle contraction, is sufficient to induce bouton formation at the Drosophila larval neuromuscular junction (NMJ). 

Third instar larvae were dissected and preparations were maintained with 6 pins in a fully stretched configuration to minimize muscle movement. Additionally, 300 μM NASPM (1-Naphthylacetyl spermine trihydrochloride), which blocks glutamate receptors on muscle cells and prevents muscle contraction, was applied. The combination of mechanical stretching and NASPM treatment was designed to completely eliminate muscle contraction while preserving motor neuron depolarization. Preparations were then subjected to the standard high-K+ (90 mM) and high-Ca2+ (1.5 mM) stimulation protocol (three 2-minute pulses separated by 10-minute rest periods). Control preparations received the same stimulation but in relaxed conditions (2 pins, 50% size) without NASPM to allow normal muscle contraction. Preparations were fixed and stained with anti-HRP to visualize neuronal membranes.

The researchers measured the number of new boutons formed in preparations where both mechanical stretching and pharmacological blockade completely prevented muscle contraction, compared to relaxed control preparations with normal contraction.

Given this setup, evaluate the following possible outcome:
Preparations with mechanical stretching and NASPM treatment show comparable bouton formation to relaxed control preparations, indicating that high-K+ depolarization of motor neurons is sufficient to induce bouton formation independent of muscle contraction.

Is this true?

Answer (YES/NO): NO